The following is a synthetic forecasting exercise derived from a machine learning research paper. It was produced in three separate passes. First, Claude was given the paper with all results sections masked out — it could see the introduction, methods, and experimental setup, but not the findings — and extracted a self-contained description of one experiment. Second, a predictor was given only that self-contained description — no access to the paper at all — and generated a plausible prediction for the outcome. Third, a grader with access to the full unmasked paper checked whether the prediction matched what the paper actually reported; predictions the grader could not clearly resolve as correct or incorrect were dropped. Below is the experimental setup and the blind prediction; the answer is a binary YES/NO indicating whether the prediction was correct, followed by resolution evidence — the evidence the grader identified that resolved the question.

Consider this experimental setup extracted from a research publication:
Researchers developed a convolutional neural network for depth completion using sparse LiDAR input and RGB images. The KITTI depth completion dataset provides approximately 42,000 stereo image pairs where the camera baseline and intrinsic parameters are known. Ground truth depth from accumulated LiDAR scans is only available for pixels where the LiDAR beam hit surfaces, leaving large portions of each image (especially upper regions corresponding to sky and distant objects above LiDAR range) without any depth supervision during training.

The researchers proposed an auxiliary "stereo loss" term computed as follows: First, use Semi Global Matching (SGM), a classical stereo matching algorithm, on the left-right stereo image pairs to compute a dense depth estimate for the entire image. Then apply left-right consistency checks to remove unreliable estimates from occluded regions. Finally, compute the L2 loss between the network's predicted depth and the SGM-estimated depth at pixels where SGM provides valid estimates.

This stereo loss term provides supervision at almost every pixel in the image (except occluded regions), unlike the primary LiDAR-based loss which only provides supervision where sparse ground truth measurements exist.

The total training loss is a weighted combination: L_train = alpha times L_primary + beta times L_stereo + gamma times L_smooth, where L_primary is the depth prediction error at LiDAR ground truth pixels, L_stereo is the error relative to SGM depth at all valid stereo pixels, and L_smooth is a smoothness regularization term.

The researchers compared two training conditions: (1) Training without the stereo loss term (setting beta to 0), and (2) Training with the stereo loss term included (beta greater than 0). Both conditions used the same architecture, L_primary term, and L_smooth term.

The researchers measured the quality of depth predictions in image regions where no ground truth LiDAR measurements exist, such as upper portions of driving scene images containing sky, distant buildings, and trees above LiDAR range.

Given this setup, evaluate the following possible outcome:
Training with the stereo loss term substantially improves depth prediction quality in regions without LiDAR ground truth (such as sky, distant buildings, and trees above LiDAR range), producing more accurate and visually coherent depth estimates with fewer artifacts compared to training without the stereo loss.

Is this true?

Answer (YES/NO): NO